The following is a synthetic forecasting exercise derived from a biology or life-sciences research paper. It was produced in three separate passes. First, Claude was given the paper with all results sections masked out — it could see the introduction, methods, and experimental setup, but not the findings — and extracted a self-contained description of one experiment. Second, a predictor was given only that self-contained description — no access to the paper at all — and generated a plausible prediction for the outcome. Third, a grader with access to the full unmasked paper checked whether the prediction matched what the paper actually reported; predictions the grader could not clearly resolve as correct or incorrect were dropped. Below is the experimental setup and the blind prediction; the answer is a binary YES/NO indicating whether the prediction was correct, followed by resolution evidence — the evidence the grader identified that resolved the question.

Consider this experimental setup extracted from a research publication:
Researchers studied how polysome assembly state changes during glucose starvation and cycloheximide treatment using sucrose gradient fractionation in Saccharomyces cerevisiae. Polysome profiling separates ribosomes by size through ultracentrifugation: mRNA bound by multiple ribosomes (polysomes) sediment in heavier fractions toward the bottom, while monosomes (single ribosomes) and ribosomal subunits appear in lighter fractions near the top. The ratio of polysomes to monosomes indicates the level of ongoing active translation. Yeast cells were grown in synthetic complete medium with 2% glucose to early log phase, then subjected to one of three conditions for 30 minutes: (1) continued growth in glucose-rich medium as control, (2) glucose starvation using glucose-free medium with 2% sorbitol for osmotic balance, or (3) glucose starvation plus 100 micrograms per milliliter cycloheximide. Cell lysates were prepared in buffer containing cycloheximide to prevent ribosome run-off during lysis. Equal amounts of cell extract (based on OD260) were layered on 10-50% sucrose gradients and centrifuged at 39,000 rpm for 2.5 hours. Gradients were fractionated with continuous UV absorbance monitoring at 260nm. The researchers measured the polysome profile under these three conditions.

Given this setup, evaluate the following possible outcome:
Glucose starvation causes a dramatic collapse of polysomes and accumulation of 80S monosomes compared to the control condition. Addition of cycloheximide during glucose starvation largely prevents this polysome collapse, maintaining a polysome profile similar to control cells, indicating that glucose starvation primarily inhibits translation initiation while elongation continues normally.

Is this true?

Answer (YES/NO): YES